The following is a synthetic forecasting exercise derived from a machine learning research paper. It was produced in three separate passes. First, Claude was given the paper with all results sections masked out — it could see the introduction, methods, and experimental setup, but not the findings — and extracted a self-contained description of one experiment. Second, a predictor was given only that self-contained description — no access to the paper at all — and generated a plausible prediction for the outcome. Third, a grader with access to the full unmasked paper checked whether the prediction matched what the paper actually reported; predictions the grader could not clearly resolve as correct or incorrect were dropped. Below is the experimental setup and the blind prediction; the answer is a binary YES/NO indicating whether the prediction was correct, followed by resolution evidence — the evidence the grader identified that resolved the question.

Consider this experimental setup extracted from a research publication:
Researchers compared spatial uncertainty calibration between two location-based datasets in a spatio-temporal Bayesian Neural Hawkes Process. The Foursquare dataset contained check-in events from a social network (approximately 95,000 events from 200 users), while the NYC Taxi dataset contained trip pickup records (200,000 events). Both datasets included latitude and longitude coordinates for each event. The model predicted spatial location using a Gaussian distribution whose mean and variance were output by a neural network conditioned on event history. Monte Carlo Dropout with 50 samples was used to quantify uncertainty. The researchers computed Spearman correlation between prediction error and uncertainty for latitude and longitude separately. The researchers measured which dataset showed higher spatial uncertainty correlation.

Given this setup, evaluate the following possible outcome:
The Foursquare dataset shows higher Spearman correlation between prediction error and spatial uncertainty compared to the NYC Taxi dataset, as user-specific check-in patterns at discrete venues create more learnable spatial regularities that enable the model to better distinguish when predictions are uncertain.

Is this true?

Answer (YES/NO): YES